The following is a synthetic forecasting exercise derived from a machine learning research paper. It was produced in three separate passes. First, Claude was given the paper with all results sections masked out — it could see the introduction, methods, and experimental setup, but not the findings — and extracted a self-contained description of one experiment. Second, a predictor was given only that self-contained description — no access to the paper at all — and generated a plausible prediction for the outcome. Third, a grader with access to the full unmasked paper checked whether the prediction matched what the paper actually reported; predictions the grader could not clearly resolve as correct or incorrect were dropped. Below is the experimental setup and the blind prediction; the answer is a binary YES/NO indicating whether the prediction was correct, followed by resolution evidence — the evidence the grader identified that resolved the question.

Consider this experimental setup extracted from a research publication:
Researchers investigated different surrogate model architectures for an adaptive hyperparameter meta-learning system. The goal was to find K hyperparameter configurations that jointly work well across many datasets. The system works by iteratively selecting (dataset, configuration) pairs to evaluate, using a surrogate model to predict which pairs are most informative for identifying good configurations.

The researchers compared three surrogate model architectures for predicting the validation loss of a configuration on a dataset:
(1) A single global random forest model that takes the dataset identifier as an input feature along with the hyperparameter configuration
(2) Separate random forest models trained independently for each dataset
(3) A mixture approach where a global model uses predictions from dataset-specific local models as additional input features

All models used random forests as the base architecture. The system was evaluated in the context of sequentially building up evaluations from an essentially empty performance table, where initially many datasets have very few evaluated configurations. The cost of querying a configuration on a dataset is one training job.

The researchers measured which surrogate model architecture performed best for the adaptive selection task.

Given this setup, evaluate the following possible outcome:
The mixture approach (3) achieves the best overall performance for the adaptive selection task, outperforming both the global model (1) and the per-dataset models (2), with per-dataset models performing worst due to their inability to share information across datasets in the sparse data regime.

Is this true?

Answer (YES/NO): NO